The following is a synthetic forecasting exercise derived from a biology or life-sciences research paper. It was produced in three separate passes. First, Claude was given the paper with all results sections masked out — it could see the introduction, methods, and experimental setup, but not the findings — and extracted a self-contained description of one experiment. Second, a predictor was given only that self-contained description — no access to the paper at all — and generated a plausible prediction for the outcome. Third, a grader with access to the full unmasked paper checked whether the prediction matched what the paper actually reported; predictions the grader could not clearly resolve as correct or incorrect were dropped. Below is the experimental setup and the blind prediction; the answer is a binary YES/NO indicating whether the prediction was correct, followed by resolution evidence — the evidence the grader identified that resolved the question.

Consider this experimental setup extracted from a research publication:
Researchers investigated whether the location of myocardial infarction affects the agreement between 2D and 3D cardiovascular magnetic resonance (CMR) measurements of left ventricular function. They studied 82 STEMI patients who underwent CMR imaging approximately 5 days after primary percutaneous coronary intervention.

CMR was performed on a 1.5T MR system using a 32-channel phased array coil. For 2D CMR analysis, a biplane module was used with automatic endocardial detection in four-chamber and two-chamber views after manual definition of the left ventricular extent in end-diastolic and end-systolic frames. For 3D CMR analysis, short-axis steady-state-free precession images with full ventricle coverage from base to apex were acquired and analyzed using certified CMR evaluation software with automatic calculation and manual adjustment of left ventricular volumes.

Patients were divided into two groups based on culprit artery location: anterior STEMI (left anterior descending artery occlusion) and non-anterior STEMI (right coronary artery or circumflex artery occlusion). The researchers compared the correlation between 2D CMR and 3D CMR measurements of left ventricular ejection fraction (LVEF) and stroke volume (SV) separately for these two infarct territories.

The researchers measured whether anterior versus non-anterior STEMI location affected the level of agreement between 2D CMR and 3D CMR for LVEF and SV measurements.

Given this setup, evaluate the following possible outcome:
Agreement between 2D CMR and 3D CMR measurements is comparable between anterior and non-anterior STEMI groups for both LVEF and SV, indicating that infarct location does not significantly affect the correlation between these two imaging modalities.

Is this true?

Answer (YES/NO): YES